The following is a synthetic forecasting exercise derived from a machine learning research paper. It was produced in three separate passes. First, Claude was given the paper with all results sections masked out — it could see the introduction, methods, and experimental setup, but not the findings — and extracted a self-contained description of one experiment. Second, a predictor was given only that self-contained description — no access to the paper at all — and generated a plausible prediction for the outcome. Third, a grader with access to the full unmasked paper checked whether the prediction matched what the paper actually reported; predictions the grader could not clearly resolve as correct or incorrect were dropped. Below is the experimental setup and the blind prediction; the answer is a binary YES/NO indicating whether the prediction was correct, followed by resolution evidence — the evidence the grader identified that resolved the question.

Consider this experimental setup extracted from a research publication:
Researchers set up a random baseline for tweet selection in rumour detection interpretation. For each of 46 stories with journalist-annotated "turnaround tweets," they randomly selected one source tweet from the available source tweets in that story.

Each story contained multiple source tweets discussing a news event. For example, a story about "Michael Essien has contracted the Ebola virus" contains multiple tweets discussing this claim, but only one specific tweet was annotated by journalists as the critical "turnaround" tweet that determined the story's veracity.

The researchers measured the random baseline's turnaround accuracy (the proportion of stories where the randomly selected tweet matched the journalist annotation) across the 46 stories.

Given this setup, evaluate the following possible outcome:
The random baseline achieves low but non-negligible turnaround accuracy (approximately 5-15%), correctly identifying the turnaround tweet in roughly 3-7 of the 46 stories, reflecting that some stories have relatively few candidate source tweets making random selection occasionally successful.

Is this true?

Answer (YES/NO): NO